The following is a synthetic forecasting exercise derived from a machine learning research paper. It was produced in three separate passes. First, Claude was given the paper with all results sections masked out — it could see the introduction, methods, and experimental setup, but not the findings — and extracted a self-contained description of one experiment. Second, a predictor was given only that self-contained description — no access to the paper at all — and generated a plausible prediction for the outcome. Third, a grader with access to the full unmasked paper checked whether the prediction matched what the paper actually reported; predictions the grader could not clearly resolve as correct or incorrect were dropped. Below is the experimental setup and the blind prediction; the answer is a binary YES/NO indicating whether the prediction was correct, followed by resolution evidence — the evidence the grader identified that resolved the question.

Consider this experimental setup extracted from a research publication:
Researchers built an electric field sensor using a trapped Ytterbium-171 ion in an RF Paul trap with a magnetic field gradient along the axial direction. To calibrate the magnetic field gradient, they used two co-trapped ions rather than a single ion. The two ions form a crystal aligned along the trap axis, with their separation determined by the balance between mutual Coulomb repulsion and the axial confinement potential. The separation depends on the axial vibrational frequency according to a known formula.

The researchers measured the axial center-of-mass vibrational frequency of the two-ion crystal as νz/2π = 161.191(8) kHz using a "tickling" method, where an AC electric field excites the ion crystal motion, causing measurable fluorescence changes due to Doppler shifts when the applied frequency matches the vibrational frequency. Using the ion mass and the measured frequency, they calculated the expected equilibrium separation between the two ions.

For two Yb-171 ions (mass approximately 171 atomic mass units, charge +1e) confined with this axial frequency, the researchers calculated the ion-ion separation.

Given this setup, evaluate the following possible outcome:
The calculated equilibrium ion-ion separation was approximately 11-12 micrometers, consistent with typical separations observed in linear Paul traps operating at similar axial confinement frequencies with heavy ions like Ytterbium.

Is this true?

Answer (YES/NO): NO